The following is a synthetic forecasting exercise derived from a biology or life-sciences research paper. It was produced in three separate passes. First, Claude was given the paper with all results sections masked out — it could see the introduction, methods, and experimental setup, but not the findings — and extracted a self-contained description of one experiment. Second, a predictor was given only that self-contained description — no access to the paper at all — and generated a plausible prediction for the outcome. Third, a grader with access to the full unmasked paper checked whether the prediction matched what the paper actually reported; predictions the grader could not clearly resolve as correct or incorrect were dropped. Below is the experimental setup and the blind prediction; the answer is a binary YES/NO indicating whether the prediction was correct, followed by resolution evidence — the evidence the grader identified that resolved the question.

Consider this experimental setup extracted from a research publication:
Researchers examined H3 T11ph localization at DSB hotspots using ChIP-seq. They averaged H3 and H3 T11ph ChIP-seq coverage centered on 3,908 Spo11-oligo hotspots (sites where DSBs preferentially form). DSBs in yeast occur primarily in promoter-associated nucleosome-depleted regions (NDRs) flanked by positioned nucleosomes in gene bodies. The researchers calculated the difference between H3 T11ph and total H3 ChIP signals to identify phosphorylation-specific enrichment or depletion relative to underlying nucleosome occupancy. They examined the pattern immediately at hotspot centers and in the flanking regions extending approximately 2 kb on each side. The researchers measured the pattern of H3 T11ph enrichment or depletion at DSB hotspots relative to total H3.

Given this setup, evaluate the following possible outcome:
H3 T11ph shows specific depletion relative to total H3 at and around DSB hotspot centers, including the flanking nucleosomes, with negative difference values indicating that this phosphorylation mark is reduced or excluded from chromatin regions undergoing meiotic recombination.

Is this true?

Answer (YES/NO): NO